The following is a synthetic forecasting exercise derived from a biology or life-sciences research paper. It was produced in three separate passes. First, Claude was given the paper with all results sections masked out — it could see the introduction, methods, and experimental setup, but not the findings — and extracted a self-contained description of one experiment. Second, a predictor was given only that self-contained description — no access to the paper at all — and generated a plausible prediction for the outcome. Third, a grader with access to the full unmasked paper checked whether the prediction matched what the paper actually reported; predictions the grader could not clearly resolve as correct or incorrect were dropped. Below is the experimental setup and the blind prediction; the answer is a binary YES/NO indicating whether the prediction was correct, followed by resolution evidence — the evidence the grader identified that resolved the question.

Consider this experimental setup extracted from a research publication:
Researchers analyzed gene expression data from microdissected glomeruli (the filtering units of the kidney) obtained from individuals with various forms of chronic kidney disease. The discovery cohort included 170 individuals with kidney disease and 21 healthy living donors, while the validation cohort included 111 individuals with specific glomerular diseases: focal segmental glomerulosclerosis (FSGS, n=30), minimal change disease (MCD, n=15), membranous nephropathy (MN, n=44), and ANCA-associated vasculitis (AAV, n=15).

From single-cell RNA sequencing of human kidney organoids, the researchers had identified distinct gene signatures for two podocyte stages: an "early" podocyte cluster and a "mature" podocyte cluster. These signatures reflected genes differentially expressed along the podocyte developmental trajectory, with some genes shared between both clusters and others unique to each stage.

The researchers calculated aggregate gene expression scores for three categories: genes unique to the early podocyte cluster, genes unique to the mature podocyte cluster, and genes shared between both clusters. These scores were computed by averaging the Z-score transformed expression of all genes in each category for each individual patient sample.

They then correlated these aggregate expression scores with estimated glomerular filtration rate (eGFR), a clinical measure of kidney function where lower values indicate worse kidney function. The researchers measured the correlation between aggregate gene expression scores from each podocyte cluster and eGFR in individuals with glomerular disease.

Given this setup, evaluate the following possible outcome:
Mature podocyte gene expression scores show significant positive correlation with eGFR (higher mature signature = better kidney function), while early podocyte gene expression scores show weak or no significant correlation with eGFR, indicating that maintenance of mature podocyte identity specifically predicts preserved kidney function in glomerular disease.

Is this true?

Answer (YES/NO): NO